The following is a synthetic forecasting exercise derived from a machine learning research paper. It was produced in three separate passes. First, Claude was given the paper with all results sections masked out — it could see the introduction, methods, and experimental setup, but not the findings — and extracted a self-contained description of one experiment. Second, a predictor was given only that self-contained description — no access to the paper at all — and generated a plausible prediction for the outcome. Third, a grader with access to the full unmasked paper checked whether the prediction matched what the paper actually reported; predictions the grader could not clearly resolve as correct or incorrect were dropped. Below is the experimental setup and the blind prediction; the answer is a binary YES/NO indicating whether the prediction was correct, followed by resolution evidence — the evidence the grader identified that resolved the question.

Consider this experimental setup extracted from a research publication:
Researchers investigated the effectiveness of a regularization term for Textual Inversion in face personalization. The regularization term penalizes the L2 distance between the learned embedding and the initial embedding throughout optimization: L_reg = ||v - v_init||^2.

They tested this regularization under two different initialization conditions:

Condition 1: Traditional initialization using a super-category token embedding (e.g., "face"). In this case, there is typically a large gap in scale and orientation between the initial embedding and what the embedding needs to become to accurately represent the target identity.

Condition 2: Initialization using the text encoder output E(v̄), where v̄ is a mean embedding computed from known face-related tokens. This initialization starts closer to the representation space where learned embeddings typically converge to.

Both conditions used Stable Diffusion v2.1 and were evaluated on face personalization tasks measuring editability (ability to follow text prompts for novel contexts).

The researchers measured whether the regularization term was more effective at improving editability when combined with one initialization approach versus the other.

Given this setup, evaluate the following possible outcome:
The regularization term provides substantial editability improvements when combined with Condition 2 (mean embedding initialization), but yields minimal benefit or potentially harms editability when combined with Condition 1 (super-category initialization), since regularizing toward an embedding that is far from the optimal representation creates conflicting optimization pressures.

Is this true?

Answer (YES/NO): YES